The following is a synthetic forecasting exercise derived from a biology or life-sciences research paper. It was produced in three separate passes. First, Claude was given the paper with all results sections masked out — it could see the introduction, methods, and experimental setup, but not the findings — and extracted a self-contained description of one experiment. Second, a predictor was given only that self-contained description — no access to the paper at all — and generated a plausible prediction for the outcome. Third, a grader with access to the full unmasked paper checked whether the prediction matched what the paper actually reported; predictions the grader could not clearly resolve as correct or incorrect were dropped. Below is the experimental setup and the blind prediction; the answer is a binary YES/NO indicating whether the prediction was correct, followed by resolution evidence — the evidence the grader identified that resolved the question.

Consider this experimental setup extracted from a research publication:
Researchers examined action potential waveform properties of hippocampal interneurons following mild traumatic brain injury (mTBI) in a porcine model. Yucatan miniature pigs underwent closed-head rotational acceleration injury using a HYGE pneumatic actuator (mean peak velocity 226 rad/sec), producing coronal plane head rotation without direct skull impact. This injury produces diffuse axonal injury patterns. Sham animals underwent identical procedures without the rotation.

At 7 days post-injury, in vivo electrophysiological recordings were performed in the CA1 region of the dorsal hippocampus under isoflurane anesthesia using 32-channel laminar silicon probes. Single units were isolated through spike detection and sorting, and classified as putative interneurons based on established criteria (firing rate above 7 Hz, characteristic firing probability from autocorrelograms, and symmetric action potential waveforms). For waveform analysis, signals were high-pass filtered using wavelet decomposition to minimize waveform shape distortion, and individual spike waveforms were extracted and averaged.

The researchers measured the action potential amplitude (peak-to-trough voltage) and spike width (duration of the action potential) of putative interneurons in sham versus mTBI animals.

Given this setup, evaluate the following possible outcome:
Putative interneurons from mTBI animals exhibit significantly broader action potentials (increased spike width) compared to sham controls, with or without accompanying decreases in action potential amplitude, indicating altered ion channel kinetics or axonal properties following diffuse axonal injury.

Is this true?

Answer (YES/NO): NO